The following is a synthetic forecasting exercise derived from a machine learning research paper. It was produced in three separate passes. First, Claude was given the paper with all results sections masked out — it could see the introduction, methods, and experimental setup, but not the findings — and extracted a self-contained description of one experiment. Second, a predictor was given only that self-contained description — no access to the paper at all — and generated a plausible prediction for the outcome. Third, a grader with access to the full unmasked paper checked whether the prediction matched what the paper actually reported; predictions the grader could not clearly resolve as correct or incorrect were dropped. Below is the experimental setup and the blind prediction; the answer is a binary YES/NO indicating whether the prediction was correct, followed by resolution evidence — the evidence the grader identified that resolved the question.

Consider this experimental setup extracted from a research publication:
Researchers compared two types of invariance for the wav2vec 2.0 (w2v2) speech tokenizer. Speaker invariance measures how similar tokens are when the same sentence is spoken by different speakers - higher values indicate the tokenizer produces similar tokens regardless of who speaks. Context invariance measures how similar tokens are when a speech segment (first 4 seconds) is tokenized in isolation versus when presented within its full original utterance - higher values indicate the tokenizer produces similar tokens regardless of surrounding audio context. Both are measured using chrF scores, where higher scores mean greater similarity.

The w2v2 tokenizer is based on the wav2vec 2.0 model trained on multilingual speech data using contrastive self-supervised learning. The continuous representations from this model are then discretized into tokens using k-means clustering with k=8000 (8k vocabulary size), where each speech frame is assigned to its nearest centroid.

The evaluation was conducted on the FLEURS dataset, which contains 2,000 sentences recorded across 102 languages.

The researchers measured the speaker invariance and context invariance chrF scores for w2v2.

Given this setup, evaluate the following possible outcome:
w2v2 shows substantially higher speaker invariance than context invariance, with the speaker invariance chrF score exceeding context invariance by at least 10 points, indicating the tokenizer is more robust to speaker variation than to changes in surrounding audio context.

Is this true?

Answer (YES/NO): NO